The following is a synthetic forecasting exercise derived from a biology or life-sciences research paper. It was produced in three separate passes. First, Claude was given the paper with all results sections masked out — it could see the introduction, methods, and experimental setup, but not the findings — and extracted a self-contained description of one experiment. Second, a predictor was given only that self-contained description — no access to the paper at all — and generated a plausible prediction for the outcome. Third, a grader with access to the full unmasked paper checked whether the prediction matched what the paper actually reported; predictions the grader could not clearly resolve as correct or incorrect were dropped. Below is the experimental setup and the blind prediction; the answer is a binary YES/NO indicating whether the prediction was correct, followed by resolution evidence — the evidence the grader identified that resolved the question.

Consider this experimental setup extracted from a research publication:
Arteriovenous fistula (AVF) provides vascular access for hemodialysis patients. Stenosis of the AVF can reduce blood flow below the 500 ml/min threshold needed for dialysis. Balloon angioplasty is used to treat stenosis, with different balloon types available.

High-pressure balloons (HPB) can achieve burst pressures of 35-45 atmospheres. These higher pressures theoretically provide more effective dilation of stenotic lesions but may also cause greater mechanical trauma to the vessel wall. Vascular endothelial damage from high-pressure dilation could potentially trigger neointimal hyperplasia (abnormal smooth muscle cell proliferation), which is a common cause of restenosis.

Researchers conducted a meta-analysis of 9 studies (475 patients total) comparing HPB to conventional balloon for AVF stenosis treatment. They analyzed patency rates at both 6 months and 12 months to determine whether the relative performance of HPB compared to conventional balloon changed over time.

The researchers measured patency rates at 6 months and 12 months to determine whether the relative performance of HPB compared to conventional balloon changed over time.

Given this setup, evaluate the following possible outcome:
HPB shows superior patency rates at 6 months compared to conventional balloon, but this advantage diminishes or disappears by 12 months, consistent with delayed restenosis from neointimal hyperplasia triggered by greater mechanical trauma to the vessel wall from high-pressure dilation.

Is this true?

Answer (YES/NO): YES